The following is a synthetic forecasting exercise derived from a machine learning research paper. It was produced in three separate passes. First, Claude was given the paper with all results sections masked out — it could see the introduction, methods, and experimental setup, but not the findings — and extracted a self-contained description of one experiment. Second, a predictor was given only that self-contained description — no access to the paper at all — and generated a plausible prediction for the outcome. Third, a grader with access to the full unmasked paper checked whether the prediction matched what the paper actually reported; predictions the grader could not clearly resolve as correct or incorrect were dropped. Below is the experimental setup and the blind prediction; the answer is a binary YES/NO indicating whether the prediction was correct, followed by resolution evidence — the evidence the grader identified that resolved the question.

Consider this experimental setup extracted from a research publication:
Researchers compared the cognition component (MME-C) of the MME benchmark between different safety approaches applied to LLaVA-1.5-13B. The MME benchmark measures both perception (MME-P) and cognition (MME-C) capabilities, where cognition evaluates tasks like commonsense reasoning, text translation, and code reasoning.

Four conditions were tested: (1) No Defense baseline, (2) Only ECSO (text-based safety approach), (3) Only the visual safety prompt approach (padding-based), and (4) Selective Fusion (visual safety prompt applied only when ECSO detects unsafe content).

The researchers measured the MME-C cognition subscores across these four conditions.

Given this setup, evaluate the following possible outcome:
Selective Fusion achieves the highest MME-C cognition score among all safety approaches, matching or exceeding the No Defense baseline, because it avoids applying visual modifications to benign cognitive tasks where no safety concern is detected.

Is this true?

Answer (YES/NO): YES